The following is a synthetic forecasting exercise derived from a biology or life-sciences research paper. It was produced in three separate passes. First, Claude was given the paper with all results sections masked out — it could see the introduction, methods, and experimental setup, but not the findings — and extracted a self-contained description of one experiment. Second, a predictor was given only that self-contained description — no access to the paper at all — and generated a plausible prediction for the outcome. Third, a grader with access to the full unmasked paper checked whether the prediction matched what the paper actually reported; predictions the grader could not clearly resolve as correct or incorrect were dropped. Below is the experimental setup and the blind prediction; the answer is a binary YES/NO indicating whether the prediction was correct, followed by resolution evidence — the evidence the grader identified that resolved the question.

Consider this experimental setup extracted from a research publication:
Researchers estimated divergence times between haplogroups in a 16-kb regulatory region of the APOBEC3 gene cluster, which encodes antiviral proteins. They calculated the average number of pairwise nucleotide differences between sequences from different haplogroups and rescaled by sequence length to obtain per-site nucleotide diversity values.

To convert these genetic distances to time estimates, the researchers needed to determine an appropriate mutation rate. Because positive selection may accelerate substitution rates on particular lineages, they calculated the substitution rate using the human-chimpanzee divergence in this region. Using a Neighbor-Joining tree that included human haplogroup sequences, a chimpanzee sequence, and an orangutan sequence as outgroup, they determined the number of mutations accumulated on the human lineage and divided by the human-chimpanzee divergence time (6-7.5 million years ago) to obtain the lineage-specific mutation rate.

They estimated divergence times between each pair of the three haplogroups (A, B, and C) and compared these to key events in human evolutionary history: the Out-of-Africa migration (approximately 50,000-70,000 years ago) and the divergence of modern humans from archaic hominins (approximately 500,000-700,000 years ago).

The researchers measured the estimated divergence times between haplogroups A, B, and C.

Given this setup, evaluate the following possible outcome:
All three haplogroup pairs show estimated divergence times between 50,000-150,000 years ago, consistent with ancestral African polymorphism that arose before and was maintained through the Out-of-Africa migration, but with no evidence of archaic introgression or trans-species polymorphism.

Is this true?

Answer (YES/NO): NO